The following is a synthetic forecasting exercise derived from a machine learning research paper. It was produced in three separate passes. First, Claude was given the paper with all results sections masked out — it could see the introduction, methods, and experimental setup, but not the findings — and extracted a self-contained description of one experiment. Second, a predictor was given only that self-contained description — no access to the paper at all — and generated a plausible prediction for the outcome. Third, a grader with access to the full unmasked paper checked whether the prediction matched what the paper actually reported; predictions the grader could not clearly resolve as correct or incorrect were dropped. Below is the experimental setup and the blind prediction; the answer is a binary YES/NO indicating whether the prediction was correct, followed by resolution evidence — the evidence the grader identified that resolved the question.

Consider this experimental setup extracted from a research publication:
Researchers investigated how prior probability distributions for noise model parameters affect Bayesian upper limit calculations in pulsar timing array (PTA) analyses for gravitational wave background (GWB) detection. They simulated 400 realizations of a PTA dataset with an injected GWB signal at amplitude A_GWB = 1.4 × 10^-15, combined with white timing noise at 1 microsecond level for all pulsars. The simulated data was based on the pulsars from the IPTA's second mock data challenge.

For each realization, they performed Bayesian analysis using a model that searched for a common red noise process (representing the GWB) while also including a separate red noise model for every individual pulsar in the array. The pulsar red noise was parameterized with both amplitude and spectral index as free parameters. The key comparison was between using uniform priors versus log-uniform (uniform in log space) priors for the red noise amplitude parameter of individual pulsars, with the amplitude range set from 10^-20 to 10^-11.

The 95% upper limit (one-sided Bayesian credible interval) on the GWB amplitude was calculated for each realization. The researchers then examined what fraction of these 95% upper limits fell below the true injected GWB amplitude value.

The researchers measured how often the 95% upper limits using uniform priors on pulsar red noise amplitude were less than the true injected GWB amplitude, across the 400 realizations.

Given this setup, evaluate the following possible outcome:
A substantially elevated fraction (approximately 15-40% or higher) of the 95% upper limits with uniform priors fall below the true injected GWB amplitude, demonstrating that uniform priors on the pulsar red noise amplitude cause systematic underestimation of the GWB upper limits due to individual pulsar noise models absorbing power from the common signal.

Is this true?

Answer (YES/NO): YES